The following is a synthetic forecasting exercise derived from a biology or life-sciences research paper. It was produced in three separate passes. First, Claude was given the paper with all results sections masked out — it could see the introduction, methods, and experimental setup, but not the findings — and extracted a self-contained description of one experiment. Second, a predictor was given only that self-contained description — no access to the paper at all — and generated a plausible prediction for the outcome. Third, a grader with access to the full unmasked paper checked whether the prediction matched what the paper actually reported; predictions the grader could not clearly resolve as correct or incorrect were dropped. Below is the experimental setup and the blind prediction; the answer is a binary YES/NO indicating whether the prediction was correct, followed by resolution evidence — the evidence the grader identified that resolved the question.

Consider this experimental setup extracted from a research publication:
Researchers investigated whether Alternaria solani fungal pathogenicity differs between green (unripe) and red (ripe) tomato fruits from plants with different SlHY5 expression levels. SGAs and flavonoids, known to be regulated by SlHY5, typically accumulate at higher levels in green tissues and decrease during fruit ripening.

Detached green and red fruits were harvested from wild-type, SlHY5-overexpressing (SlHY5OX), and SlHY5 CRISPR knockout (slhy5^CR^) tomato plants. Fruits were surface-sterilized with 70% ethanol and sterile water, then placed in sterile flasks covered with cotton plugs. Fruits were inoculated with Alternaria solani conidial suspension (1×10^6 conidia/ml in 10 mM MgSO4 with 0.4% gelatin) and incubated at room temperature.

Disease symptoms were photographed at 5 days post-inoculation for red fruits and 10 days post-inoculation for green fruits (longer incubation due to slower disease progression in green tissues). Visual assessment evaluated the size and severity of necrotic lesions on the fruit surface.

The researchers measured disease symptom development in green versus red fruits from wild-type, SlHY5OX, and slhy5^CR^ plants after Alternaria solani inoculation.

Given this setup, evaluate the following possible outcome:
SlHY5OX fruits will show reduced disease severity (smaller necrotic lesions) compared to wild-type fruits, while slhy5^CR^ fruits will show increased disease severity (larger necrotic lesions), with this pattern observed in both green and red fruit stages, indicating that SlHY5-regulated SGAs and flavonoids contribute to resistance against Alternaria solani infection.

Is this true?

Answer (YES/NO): YES